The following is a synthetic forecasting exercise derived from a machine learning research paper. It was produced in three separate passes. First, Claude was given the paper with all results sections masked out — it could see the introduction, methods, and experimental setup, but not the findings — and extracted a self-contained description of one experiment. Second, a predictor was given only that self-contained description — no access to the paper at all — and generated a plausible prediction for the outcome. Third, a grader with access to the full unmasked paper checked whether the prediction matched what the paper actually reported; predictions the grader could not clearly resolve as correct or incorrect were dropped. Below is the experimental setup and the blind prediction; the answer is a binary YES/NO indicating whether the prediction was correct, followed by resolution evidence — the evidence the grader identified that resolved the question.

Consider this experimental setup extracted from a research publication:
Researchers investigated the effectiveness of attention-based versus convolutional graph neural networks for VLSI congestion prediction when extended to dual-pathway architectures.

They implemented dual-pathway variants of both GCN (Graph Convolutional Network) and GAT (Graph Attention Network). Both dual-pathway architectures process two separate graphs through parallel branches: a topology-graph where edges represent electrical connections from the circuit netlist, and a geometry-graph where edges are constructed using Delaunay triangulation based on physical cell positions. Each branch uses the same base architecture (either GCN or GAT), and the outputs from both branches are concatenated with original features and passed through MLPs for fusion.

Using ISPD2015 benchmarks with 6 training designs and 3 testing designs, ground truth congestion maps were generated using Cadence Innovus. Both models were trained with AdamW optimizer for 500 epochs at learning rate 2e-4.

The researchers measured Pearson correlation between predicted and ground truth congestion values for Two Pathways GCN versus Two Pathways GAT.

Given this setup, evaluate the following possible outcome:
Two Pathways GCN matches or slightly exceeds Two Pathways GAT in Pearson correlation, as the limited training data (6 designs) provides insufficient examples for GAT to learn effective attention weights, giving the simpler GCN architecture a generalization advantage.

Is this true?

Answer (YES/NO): YES